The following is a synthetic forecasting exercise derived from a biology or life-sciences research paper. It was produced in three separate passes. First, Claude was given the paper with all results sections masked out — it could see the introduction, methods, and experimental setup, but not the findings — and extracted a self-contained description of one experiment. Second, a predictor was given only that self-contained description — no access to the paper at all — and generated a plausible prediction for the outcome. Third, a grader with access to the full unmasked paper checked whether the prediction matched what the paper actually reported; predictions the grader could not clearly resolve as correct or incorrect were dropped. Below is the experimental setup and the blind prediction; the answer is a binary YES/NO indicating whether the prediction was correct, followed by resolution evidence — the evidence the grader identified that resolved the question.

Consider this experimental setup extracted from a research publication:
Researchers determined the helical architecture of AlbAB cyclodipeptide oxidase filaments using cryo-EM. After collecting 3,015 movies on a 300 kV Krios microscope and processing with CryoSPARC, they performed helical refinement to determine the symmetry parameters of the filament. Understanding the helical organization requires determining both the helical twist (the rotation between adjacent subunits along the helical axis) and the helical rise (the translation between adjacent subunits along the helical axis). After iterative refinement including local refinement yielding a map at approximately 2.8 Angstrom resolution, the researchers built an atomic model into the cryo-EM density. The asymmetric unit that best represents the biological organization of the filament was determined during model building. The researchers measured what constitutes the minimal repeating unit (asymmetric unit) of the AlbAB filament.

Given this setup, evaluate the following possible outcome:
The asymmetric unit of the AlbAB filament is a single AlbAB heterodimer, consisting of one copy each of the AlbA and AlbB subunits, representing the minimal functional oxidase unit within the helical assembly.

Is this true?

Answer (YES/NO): NO